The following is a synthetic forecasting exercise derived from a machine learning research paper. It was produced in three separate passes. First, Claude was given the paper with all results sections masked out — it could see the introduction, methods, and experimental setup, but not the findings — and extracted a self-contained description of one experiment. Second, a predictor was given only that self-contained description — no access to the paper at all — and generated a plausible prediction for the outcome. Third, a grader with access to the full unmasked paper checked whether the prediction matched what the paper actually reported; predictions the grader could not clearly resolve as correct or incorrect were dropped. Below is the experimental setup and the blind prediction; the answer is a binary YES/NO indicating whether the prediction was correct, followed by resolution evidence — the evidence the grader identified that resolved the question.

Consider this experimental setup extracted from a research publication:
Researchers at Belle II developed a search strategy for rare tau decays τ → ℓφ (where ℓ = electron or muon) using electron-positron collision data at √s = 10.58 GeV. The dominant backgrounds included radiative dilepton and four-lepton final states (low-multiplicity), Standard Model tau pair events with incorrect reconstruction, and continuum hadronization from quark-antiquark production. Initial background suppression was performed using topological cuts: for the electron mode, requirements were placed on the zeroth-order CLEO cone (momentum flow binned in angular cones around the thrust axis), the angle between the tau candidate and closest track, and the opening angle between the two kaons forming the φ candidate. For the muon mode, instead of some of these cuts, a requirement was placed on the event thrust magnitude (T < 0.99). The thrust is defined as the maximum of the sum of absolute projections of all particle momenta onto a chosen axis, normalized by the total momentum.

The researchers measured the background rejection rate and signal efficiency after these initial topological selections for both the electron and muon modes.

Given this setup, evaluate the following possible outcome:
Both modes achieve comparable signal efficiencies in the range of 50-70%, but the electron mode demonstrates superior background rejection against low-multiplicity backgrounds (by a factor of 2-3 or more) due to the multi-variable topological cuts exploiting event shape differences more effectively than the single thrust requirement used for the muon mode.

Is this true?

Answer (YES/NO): NO